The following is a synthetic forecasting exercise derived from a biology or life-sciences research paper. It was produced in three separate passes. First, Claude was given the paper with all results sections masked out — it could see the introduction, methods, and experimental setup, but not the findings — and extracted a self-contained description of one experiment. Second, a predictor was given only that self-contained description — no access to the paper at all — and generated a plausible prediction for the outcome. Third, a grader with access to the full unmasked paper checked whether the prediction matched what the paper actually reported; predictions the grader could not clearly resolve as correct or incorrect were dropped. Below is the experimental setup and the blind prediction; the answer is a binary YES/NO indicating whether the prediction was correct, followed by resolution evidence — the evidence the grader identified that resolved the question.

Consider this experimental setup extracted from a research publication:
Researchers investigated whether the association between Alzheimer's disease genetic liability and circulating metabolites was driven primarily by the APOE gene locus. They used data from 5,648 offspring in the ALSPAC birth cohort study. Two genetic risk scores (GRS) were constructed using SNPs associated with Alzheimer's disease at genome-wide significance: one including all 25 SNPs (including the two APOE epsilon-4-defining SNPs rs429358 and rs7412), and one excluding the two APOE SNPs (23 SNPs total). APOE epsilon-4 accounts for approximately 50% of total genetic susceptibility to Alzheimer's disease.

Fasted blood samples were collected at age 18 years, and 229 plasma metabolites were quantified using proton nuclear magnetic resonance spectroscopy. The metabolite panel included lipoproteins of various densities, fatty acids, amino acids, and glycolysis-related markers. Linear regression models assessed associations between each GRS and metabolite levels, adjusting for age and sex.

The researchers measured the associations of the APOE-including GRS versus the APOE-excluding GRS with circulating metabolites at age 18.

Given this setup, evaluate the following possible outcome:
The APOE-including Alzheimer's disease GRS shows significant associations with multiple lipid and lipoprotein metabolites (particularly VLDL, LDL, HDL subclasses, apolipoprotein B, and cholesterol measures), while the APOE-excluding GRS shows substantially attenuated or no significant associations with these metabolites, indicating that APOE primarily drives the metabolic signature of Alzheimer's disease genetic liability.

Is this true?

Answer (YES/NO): YES